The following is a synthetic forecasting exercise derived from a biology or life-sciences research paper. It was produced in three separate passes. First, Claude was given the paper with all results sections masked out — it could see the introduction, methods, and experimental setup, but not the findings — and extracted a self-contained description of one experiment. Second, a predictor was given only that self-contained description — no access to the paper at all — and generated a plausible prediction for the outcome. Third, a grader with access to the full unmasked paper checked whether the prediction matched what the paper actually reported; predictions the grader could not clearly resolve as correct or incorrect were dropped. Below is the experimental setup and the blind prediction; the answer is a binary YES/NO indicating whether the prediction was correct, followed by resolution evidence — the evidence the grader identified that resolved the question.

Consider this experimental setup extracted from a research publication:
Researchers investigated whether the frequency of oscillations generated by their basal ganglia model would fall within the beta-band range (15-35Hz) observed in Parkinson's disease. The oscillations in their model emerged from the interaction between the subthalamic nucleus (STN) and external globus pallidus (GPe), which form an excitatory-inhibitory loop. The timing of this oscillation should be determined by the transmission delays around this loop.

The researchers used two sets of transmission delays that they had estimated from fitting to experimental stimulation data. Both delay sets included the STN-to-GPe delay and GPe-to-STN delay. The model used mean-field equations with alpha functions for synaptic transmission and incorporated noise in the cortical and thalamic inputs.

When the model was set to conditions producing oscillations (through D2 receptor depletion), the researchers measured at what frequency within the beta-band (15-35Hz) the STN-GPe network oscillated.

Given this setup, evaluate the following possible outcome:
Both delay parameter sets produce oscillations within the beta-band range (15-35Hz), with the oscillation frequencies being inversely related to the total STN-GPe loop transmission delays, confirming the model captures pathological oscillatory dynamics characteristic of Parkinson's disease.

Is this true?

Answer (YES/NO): YES